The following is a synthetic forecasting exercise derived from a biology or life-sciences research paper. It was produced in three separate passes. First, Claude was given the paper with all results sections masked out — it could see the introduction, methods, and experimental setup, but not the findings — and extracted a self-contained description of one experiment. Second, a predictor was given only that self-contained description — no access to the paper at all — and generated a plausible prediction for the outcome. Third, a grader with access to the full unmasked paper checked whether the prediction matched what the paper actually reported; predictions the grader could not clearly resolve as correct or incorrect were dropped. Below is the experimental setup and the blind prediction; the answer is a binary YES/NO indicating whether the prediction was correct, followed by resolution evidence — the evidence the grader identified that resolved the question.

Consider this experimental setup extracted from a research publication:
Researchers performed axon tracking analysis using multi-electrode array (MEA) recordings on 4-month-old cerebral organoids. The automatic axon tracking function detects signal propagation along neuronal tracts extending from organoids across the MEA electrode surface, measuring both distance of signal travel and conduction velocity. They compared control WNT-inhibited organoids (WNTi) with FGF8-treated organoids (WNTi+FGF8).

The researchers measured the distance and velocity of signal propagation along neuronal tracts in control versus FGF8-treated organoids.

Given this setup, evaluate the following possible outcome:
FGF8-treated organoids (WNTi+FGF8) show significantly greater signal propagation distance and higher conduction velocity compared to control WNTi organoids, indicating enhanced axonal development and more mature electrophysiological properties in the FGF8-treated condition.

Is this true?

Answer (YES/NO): NO